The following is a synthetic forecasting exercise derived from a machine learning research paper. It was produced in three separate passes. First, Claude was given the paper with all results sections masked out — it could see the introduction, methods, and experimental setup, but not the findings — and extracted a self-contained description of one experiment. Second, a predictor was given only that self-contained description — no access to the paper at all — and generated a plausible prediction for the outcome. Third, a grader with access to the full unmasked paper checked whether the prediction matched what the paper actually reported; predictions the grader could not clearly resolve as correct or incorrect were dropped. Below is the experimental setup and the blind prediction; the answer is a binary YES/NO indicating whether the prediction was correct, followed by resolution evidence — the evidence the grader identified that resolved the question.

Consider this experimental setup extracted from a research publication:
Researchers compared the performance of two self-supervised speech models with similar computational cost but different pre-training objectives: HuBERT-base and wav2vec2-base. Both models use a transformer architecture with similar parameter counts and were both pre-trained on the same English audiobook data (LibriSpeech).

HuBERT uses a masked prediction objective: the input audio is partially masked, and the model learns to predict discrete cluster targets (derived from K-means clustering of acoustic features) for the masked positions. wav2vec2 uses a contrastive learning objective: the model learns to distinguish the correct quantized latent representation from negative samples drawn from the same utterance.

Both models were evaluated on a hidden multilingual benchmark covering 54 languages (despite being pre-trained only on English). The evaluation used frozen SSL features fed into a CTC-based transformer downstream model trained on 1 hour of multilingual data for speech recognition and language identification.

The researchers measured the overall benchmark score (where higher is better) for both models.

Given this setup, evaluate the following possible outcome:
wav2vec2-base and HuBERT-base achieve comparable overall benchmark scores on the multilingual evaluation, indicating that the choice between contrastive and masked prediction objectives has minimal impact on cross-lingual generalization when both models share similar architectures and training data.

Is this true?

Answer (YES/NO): NO